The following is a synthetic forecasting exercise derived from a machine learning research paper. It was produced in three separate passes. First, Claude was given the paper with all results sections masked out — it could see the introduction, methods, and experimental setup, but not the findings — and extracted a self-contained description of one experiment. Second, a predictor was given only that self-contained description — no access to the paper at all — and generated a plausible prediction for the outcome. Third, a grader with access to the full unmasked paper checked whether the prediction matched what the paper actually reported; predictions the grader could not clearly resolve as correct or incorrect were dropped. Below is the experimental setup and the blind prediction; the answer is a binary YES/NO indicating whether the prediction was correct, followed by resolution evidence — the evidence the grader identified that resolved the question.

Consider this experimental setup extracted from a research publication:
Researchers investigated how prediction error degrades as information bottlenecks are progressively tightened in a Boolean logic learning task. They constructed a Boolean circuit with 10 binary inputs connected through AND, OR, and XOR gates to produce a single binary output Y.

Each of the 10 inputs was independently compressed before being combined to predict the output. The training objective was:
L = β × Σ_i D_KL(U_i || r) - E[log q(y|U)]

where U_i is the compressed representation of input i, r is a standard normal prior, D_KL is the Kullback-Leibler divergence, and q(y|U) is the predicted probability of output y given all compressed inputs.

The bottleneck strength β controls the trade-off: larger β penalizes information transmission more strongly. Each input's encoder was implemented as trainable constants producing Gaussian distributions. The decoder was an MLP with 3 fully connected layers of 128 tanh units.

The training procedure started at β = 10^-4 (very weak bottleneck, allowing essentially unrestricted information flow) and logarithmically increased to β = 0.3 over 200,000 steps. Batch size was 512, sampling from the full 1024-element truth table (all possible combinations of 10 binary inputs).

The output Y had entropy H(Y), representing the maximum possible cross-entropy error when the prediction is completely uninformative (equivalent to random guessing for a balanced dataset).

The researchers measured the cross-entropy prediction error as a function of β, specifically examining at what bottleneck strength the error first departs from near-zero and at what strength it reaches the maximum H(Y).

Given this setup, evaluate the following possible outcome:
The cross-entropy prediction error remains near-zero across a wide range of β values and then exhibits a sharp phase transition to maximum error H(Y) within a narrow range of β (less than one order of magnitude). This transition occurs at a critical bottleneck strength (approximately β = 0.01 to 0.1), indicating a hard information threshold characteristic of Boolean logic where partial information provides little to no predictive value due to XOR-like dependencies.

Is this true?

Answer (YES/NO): NO